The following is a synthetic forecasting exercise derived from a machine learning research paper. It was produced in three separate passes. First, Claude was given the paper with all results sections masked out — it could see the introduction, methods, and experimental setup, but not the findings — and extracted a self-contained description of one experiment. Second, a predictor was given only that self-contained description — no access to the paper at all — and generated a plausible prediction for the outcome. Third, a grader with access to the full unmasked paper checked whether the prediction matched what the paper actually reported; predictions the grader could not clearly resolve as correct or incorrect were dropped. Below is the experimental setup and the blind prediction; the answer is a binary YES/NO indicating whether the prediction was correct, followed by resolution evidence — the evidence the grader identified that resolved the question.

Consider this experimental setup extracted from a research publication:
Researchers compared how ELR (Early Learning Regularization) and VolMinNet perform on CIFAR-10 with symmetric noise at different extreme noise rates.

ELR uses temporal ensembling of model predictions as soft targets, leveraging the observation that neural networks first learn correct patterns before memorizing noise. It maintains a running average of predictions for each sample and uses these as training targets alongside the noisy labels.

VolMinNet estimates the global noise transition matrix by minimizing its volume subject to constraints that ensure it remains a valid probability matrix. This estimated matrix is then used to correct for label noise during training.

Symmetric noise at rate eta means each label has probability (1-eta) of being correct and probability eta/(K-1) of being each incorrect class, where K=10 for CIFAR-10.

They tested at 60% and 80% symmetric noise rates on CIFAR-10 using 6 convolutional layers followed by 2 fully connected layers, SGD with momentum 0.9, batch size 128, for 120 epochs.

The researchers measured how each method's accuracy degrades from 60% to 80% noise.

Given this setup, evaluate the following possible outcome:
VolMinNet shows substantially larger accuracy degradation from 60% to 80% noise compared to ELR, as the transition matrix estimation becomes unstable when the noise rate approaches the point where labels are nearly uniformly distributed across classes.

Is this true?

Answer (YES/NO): NO